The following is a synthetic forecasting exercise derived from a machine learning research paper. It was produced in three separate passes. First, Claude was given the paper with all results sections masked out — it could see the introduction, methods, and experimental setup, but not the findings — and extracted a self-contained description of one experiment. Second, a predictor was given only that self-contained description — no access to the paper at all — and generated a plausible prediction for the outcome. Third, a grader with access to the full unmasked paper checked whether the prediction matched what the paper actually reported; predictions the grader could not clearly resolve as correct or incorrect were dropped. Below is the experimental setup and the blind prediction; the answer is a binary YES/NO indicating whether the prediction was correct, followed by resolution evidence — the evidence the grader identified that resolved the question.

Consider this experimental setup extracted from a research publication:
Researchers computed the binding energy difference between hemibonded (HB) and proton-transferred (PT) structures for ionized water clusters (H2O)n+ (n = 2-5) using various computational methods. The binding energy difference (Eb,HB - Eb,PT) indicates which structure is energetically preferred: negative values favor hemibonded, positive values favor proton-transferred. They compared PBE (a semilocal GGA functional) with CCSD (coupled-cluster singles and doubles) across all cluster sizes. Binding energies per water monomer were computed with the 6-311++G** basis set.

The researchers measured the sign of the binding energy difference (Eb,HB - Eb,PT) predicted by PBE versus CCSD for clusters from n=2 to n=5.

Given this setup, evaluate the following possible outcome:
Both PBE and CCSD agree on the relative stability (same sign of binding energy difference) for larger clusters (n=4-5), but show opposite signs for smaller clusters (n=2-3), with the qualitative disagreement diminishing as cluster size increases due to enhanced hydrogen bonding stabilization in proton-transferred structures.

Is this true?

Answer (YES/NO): NO